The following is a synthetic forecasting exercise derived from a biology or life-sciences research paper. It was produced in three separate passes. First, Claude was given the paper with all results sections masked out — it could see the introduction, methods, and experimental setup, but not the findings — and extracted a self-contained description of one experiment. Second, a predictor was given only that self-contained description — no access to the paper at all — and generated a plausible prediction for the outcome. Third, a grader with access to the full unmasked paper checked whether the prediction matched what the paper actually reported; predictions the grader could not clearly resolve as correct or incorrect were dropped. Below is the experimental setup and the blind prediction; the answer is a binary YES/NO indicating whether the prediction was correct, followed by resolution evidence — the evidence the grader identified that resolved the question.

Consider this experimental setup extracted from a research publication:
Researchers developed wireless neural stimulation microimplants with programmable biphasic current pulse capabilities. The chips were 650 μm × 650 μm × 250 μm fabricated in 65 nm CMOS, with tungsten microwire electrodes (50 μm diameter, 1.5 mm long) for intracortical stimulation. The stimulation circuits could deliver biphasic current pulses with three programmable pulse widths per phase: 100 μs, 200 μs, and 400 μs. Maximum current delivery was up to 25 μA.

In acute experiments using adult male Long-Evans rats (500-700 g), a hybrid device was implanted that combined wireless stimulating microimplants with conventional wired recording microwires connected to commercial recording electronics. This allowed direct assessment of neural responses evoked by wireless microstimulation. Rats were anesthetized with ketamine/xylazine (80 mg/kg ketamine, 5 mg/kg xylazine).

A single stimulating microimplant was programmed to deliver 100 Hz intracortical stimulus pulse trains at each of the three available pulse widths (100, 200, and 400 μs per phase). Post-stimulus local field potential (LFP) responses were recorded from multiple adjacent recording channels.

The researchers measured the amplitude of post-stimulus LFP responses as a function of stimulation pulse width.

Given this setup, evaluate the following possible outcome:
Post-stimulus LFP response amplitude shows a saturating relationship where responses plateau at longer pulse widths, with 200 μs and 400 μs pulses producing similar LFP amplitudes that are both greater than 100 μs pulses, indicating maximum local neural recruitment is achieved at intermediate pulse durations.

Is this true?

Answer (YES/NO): NO